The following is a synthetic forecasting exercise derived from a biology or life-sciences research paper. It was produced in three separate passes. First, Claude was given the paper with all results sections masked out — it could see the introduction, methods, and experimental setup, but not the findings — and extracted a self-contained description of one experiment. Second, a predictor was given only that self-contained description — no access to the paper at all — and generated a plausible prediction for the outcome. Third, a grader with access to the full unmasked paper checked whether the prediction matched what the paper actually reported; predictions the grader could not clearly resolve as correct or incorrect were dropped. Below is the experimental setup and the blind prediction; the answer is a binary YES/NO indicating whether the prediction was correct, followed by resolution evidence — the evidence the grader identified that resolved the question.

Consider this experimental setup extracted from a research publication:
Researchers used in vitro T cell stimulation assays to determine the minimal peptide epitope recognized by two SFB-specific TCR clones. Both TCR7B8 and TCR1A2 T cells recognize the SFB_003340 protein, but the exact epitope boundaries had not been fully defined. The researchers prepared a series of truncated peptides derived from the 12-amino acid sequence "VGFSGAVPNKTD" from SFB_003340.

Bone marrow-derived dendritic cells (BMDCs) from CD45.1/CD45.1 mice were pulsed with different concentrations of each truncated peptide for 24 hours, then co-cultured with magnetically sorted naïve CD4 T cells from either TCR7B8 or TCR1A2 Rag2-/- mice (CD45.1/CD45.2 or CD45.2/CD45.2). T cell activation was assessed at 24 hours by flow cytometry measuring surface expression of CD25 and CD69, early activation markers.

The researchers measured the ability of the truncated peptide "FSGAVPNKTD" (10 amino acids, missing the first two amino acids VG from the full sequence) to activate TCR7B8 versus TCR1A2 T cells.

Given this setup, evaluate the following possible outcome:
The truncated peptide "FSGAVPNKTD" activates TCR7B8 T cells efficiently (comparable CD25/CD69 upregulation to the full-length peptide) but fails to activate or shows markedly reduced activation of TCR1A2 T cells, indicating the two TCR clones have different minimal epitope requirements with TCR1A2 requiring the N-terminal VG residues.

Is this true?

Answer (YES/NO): YES